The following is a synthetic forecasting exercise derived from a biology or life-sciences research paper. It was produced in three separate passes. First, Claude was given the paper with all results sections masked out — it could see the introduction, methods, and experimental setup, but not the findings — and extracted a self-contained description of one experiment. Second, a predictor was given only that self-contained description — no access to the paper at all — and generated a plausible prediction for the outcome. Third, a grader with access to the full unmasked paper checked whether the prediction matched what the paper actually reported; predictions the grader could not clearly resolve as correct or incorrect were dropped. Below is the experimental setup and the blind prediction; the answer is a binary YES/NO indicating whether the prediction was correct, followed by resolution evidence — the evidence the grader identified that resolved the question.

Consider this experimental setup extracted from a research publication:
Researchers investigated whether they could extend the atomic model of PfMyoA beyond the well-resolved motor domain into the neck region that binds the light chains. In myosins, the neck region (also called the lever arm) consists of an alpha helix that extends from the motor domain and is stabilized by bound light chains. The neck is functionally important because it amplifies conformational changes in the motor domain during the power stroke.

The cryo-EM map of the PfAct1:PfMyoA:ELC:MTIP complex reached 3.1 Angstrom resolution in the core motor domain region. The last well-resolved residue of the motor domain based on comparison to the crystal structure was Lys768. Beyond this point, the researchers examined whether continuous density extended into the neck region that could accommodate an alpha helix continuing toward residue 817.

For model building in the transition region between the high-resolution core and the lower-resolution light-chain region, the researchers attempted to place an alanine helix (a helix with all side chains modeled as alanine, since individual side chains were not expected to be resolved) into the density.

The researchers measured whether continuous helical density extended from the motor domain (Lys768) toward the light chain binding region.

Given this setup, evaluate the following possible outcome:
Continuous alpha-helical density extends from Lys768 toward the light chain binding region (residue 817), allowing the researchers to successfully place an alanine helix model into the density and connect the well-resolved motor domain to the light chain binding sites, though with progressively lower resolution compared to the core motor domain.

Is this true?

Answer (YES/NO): YES